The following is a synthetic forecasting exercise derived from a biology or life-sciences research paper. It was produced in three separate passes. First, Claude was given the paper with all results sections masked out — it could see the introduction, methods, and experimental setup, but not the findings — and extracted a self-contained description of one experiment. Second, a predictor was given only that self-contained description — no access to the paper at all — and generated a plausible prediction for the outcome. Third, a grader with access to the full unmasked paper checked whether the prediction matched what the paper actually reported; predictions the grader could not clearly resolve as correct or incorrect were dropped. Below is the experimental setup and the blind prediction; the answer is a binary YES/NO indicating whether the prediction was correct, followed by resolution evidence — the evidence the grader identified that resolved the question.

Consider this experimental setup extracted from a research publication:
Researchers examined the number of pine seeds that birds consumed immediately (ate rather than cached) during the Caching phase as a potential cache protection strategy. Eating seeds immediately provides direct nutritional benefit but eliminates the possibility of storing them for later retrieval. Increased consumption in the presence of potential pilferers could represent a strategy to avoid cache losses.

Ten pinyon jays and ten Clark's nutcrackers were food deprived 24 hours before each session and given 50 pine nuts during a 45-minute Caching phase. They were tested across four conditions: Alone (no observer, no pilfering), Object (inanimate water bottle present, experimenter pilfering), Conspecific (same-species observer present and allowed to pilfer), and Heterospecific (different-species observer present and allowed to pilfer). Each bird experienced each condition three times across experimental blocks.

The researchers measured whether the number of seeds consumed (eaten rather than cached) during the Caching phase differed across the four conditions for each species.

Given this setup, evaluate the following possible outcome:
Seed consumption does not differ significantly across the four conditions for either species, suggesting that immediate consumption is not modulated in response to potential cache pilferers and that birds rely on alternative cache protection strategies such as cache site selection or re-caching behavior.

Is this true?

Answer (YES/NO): YES